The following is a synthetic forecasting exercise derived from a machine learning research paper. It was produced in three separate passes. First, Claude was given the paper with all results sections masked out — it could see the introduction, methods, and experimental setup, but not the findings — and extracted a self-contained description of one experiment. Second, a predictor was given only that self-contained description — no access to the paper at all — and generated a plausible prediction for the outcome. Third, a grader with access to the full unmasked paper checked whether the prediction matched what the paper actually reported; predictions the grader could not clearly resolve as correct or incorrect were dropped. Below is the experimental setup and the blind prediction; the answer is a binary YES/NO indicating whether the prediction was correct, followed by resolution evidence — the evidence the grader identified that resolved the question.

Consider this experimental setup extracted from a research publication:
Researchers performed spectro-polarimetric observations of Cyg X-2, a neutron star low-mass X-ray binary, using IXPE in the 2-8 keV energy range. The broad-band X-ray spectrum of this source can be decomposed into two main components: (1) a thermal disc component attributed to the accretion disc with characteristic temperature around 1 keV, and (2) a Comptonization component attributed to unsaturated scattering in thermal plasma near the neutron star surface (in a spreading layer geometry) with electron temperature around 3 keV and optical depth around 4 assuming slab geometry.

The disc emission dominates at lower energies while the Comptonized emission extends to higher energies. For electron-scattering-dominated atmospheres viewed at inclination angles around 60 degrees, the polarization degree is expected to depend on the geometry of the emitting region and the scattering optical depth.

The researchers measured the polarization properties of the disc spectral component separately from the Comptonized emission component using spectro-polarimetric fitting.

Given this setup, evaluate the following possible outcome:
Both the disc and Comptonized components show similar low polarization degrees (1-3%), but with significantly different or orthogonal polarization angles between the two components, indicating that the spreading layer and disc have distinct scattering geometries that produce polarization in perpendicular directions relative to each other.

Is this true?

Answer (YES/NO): NO